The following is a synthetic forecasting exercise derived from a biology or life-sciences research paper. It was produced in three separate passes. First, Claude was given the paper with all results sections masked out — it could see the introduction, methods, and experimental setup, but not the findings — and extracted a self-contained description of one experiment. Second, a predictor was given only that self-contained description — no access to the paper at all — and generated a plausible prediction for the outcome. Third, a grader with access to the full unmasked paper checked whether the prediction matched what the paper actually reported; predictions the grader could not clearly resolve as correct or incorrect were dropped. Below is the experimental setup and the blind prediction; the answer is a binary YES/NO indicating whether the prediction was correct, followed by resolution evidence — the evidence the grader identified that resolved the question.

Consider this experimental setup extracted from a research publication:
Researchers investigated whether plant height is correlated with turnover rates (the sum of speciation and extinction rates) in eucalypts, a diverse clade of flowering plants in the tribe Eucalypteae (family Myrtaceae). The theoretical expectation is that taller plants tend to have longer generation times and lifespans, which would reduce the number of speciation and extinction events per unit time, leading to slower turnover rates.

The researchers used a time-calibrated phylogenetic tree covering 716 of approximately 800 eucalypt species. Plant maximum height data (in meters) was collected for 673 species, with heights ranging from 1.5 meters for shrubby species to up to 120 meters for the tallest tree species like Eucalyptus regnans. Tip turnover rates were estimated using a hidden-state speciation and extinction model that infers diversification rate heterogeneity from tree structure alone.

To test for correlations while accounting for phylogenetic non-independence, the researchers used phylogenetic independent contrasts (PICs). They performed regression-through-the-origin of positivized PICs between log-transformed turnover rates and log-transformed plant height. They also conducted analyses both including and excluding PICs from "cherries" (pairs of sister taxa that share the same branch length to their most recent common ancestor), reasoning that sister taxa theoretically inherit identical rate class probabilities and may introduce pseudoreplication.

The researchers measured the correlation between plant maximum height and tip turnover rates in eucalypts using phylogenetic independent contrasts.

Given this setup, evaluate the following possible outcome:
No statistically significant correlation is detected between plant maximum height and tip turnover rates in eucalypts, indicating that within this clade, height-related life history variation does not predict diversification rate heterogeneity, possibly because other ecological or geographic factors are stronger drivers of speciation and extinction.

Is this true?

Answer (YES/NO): YES